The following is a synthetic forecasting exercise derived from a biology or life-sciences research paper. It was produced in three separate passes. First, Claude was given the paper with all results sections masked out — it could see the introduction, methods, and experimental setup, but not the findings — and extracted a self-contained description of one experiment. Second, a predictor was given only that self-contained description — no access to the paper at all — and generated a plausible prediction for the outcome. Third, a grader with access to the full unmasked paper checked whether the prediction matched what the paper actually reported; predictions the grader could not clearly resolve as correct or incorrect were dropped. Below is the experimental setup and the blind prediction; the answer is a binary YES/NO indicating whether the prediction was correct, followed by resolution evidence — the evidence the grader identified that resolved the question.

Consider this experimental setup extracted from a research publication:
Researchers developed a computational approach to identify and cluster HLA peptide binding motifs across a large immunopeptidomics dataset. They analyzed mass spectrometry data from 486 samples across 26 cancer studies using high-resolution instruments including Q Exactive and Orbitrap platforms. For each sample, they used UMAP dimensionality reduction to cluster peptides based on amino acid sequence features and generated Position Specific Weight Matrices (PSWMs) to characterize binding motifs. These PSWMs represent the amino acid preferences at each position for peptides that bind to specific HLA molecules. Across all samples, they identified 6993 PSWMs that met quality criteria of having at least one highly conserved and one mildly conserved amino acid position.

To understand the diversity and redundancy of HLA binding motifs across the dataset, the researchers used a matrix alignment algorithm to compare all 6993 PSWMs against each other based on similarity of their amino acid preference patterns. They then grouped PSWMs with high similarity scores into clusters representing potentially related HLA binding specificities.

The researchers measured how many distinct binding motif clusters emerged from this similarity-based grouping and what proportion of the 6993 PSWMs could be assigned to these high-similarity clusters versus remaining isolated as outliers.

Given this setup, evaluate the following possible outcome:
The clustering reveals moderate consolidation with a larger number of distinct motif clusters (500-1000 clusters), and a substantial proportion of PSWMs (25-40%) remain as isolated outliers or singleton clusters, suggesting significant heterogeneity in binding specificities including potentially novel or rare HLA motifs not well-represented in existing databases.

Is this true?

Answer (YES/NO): NO